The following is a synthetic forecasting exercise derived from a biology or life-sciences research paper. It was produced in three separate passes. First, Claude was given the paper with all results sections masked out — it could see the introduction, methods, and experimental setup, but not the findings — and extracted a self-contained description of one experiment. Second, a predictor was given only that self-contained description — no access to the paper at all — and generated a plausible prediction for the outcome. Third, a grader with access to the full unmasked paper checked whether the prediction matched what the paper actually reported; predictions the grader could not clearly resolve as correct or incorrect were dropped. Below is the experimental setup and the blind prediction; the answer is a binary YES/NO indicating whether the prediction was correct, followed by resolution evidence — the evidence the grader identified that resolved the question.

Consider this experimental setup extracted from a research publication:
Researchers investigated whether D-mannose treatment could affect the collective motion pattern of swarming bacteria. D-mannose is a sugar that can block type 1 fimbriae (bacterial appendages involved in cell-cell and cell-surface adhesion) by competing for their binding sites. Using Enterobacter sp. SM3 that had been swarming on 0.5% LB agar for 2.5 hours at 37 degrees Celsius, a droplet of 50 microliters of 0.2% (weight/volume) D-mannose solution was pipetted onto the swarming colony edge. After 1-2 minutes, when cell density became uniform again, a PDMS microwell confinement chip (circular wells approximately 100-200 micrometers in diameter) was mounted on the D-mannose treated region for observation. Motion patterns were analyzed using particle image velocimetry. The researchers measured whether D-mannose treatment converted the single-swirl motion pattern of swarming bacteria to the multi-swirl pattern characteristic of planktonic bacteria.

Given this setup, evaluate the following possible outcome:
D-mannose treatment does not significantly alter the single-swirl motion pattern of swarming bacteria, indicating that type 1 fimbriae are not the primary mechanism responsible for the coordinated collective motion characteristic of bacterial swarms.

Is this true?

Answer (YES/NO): YES